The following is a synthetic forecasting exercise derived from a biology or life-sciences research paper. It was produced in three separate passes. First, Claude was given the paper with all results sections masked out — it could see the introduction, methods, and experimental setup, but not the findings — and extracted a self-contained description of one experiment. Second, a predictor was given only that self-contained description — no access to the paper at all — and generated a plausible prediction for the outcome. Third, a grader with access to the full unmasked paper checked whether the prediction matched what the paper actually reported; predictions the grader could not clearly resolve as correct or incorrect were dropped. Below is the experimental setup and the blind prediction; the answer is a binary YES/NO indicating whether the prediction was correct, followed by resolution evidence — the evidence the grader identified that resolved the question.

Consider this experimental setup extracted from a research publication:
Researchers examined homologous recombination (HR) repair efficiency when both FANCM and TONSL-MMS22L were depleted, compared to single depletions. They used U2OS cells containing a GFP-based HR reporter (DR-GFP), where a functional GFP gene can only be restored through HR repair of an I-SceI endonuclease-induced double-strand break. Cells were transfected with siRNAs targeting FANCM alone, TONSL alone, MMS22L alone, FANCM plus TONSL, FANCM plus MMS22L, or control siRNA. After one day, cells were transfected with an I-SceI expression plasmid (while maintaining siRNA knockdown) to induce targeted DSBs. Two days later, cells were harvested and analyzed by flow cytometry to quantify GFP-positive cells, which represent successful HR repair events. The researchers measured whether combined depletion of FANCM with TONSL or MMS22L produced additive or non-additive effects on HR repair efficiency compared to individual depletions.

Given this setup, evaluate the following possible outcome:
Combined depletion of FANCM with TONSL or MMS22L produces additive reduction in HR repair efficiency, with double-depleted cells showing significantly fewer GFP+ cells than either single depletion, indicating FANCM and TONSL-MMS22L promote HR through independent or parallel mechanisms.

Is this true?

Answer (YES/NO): NO